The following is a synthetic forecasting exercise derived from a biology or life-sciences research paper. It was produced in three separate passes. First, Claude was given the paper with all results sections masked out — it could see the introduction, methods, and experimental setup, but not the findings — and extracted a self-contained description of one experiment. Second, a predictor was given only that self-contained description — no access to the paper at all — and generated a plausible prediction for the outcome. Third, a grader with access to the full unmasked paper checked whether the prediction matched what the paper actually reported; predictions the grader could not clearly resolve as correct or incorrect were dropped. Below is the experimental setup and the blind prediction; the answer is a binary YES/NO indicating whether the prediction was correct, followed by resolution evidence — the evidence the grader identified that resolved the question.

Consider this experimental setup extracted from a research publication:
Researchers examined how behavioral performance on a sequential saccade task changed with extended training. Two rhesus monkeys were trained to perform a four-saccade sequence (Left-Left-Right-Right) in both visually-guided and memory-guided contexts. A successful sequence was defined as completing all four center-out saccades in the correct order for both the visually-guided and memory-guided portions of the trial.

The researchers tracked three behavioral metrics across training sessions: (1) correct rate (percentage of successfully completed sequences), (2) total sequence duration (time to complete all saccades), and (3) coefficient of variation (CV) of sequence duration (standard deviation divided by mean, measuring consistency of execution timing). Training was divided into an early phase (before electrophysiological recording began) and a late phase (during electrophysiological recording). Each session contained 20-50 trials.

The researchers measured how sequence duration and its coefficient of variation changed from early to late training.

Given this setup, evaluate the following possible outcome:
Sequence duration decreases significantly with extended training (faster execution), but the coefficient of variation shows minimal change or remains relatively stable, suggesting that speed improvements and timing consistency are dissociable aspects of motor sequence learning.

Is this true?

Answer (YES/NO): NO